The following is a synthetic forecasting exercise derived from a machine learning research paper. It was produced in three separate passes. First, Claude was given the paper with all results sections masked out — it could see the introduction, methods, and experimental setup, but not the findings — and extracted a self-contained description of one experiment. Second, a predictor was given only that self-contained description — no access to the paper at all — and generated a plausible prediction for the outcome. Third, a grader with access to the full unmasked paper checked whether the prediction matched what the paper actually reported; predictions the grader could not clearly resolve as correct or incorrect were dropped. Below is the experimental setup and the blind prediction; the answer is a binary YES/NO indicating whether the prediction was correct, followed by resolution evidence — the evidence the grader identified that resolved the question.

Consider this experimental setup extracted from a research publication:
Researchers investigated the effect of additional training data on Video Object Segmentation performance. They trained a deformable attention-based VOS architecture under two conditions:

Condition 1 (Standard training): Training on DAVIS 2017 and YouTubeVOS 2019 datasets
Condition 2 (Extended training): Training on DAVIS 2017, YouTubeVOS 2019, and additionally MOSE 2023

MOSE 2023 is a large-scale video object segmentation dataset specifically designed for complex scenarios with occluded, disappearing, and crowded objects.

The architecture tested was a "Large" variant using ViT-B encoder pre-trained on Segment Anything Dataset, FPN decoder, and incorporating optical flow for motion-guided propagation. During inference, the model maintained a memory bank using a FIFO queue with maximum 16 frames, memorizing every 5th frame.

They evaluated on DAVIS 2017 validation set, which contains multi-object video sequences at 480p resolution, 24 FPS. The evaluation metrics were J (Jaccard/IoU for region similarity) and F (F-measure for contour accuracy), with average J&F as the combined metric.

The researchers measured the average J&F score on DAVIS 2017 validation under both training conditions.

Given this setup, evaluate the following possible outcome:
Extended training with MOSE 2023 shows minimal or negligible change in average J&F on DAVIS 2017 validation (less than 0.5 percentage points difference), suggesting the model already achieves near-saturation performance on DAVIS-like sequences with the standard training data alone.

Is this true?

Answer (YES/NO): YES